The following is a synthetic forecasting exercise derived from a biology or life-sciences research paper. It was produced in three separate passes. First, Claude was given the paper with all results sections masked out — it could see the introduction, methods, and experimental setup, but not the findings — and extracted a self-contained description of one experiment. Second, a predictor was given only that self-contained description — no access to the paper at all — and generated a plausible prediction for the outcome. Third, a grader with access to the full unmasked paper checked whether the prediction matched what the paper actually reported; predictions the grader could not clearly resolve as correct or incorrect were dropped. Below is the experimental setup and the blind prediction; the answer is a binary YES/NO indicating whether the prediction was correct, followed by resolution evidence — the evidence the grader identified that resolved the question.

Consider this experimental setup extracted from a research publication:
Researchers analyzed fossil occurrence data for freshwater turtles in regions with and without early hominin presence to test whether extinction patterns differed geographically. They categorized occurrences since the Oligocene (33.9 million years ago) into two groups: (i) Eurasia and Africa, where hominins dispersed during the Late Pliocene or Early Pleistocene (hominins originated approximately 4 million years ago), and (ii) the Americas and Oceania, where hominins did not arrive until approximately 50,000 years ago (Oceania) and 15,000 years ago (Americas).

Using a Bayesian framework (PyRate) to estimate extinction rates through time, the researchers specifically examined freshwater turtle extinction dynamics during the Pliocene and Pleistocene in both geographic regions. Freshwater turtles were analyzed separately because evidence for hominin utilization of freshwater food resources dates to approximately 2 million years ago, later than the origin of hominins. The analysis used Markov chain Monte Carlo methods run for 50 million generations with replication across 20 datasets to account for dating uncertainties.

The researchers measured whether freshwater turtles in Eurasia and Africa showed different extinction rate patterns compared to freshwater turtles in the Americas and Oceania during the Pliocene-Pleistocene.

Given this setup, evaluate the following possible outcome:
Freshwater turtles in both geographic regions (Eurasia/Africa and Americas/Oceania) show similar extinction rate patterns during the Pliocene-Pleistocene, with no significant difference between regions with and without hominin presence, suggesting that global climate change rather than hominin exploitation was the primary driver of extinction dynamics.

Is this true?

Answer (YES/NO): NO